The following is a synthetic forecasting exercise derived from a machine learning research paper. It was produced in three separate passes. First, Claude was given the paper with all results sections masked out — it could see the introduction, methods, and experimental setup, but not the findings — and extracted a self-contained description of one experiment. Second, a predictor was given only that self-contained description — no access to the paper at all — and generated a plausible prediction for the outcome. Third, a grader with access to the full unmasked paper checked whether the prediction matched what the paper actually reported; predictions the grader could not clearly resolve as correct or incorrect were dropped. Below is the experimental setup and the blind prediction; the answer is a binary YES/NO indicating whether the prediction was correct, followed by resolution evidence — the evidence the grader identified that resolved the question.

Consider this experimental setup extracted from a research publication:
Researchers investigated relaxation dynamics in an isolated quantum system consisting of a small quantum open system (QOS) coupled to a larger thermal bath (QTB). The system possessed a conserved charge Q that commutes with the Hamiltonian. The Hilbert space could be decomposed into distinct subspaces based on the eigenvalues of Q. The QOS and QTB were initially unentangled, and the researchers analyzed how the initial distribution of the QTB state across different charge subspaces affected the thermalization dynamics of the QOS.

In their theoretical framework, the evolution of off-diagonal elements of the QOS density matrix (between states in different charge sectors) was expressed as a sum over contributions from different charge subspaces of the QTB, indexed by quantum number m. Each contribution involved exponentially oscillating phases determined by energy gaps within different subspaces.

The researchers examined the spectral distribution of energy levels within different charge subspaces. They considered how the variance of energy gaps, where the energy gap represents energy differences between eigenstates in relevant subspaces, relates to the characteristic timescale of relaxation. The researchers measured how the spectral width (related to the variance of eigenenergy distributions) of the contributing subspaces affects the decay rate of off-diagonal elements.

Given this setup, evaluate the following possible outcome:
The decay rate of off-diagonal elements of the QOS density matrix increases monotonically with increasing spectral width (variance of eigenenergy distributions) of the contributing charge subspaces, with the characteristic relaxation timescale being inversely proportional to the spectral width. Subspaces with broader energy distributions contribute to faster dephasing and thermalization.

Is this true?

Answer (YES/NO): YES